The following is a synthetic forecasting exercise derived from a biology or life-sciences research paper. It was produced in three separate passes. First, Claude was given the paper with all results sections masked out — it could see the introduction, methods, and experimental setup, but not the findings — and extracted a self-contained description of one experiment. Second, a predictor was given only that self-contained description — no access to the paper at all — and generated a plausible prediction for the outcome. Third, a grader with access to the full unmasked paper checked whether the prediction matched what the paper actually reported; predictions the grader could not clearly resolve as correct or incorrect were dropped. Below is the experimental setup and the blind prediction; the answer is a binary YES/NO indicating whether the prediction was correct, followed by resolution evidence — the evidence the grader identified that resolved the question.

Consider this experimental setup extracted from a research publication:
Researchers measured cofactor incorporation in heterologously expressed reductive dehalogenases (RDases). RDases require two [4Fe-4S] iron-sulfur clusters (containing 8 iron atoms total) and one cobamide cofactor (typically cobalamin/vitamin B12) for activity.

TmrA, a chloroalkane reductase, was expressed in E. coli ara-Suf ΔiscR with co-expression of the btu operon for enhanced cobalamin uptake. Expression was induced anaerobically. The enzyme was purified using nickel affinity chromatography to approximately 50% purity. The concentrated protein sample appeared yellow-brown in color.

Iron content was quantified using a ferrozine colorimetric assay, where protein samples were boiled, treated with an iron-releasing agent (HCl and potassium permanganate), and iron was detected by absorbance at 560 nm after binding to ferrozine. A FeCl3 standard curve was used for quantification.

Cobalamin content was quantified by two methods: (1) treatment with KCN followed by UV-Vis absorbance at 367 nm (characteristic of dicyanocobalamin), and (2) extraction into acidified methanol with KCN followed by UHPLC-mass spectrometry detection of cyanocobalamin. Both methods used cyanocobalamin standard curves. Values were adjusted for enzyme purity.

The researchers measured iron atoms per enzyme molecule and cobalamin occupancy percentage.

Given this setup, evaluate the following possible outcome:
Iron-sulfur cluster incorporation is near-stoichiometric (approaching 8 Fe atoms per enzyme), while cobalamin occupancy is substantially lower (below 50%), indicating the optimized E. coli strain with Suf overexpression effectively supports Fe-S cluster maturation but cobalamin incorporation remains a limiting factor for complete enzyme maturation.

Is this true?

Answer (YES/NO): NO